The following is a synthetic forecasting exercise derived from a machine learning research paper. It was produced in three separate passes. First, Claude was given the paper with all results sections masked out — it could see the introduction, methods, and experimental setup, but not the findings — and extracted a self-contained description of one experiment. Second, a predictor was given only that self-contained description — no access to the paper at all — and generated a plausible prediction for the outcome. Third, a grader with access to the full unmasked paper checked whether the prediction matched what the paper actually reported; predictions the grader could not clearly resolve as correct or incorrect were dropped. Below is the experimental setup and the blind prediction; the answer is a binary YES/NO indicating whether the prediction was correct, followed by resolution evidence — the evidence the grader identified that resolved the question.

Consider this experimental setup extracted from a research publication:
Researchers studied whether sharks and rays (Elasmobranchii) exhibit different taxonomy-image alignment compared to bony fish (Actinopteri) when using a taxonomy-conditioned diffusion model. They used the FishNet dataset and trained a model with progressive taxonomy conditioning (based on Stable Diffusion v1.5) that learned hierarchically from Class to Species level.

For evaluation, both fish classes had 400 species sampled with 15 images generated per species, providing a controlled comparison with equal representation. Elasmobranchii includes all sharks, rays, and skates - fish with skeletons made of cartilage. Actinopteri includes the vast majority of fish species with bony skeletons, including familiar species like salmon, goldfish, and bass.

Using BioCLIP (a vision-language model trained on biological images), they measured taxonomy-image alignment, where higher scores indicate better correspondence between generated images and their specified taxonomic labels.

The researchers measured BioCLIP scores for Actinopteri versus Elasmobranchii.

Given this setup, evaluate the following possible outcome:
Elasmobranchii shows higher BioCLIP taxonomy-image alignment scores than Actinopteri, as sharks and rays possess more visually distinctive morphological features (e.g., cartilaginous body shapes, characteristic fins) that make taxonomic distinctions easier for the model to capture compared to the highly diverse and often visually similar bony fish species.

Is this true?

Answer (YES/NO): NO